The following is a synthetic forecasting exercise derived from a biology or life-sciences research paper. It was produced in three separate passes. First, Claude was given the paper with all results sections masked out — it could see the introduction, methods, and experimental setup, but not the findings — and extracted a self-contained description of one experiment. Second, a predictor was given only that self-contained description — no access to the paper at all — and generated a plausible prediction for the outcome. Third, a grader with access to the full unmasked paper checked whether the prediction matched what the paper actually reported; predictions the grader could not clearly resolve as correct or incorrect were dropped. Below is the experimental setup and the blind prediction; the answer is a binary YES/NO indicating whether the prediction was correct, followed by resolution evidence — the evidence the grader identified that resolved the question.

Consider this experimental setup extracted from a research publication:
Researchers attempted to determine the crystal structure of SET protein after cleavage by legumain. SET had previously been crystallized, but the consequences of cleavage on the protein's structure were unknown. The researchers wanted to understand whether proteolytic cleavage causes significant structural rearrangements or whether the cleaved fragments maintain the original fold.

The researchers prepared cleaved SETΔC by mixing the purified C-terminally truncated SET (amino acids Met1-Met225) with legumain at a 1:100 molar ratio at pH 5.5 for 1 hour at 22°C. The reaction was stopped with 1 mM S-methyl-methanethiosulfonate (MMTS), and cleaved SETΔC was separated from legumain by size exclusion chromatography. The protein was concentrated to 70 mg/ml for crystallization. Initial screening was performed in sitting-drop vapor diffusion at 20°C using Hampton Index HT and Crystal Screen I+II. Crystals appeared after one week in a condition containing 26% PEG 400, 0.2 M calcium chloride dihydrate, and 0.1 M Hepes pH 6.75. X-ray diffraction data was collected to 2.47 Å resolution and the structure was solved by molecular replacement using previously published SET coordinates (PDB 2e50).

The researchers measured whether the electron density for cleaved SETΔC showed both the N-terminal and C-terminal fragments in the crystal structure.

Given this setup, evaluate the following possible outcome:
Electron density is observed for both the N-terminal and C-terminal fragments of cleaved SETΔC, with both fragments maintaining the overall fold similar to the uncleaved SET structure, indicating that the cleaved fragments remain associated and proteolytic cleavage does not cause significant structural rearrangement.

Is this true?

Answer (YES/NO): YES